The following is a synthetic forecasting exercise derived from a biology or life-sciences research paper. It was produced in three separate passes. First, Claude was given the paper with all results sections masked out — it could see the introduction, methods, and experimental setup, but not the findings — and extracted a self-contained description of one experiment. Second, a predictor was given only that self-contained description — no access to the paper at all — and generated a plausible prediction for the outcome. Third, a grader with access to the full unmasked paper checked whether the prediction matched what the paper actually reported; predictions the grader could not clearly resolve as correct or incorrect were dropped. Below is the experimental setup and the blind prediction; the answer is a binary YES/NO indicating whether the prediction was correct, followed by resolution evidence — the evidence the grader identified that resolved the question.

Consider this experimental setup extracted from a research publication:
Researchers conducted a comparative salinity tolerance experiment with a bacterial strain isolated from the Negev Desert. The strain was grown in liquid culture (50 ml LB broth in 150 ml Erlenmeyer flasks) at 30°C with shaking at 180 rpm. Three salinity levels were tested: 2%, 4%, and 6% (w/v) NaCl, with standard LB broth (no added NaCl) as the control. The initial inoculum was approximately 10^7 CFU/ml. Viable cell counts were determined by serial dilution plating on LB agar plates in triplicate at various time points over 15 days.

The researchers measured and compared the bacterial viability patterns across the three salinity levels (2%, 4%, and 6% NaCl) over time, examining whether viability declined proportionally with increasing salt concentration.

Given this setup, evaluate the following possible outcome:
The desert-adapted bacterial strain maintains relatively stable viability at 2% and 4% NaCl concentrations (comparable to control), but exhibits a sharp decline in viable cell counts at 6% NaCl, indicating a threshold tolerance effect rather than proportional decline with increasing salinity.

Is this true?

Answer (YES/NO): YES